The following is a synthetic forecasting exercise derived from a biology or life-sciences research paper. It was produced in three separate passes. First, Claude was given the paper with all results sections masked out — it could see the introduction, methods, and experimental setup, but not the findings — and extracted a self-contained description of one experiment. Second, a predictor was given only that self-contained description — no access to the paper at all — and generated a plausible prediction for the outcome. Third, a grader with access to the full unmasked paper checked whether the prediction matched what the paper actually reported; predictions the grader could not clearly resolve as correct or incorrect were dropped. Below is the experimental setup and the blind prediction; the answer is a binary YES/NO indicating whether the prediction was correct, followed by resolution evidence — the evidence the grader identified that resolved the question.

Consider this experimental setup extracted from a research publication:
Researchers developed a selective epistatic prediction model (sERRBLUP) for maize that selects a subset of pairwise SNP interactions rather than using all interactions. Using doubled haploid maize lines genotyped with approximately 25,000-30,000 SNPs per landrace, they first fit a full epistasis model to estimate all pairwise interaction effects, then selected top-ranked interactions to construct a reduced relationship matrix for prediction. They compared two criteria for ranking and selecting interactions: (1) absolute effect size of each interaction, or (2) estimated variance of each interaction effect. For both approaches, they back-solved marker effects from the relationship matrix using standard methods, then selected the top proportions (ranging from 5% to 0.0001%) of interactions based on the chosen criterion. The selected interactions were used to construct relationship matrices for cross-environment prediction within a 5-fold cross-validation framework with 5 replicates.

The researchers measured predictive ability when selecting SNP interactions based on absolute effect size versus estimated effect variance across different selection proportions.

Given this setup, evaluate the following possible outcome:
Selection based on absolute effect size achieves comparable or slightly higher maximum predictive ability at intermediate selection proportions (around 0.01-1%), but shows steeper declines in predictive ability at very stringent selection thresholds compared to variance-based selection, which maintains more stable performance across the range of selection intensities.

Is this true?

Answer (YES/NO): YES